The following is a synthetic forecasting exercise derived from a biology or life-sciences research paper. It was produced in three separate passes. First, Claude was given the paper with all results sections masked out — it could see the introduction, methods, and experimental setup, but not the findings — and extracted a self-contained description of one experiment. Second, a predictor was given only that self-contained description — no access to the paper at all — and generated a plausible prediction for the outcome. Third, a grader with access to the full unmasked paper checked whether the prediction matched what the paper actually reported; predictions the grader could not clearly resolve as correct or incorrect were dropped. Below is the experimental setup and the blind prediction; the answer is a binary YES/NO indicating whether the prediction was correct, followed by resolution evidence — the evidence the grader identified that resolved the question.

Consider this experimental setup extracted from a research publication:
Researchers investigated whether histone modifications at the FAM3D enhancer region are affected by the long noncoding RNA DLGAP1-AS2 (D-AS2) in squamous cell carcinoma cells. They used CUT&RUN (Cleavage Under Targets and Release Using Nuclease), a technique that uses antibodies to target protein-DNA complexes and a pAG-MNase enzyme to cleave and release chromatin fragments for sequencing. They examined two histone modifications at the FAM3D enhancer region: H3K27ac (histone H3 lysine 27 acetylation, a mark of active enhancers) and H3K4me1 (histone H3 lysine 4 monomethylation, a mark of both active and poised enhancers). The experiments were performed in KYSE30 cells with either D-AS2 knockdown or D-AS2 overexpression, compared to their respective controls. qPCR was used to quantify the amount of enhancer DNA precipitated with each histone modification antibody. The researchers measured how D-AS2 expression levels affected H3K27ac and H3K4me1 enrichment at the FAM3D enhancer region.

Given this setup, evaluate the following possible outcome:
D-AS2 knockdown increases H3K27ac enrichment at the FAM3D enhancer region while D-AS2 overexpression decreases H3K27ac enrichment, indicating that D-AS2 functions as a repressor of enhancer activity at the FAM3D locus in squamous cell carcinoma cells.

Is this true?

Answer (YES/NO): YES